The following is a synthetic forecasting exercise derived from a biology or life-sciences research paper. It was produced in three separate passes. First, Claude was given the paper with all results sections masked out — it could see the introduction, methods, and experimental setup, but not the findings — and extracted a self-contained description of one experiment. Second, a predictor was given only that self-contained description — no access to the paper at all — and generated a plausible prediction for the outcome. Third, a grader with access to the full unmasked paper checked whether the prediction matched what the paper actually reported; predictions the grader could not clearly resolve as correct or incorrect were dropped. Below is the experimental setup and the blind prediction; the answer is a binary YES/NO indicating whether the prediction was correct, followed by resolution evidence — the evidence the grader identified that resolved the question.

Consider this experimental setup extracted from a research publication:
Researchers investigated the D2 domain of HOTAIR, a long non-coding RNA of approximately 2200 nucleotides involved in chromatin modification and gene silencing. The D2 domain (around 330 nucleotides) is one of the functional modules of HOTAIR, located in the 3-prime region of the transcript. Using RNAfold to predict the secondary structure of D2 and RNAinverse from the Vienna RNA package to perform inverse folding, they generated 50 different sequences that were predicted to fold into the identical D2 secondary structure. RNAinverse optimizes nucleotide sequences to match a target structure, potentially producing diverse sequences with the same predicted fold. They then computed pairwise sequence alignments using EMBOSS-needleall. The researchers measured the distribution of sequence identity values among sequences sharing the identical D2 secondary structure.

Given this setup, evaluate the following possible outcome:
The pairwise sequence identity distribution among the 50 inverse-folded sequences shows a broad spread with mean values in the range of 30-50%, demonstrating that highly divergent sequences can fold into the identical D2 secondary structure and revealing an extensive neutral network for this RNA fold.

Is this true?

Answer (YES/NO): YES